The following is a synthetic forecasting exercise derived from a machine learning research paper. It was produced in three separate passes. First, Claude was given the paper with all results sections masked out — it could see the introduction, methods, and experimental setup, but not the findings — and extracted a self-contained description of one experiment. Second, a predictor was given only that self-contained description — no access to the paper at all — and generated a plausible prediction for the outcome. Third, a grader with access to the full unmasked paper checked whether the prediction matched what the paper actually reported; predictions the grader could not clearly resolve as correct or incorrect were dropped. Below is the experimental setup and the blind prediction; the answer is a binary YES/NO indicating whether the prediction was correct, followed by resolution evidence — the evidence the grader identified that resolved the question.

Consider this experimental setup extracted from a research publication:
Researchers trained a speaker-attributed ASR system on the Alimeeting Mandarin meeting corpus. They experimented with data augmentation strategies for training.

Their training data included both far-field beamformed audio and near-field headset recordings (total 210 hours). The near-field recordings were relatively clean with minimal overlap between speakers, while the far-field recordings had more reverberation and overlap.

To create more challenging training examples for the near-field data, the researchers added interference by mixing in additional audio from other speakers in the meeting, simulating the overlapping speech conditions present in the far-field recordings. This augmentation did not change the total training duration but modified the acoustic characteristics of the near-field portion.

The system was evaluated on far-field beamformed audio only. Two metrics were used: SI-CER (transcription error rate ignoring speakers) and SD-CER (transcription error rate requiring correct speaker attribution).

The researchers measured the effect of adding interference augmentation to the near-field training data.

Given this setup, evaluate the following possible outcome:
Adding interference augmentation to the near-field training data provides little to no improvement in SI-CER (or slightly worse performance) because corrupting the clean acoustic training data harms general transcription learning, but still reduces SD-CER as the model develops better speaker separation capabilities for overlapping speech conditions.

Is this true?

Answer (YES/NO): YES